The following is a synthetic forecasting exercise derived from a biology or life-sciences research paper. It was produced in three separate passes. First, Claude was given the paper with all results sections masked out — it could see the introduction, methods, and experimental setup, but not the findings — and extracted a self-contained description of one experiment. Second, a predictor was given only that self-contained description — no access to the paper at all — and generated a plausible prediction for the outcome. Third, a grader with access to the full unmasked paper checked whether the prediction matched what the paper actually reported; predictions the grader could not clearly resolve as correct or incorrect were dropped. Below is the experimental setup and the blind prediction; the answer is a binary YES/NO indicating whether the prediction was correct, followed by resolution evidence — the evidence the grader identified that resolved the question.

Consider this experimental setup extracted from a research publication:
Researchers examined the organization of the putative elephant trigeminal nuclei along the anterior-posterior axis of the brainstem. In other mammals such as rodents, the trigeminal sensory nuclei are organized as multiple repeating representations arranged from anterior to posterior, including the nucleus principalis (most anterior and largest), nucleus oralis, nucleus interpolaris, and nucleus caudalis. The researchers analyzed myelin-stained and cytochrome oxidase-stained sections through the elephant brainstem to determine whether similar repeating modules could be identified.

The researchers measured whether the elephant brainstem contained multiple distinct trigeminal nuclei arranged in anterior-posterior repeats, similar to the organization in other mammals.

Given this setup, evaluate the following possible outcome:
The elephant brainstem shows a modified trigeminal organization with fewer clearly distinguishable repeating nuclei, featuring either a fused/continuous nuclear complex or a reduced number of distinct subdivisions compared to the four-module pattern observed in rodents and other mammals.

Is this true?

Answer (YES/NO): NO